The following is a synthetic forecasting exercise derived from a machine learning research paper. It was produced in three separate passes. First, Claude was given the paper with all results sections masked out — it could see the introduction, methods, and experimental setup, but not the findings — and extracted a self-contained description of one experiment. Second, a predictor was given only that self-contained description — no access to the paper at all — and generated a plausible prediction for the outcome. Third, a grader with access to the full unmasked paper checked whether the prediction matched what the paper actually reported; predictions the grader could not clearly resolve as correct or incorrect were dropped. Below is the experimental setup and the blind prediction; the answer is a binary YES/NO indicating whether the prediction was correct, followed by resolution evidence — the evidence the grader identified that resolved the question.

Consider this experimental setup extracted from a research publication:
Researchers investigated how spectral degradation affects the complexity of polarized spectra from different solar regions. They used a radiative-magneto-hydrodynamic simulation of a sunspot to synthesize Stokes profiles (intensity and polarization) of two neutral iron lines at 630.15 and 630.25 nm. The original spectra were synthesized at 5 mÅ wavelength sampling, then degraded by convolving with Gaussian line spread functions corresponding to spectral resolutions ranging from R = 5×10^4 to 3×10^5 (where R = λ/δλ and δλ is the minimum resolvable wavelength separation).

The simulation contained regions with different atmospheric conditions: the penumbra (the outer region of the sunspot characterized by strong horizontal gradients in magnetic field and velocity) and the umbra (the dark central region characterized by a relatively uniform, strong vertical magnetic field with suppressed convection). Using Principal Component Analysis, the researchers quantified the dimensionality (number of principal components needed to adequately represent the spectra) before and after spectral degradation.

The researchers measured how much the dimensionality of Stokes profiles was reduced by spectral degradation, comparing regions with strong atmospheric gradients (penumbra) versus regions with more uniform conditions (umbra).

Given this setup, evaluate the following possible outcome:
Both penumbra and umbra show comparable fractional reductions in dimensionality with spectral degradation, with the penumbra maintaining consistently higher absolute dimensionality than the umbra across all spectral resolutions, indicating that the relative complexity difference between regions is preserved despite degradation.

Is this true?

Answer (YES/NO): NO